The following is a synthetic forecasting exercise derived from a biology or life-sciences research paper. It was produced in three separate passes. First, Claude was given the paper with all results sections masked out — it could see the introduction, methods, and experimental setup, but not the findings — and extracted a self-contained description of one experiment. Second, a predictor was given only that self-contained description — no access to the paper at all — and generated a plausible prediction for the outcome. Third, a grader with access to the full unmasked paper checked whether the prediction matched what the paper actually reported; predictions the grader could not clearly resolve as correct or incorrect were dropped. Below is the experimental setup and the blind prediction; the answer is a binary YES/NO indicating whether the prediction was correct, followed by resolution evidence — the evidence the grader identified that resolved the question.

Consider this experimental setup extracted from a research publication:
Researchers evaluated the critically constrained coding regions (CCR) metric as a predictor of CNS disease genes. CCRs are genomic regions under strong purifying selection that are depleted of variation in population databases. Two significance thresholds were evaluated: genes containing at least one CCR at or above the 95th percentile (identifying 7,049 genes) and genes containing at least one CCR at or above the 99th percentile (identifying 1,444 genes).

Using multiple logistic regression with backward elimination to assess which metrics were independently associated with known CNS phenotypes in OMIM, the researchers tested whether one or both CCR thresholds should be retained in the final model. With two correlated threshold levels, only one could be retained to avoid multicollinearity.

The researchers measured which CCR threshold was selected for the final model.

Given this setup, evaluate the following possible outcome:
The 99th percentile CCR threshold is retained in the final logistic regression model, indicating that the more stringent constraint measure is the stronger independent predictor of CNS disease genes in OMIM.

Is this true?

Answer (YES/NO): YES